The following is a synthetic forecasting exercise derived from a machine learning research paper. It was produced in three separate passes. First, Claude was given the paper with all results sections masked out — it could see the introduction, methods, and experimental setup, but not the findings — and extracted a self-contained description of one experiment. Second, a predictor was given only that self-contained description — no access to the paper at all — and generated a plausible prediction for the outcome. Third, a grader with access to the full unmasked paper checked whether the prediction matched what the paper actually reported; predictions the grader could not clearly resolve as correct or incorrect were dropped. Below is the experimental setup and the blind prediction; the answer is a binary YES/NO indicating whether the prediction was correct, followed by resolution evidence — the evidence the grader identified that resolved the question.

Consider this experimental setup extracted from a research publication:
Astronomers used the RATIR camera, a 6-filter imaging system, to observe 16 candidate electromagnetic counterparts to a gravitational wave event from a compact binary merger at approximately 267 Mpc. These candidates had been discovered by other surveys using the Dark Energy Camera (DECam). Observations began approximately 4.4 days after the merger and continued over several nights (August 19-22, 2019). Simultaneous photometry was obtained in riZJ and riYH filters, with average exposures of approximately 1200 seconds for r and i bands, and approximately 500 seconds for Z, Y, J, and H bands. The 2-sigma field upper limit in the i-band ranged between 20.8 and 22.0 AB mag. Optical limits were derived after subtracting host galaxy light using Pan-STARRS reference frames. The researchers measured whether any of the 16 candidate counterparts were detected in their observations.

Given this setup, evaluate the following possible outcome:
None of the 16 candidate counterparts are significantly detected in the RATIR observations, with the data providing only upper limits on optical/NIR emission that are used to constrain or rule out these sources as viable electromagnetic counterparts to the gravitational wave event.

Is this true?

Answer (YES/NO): YES